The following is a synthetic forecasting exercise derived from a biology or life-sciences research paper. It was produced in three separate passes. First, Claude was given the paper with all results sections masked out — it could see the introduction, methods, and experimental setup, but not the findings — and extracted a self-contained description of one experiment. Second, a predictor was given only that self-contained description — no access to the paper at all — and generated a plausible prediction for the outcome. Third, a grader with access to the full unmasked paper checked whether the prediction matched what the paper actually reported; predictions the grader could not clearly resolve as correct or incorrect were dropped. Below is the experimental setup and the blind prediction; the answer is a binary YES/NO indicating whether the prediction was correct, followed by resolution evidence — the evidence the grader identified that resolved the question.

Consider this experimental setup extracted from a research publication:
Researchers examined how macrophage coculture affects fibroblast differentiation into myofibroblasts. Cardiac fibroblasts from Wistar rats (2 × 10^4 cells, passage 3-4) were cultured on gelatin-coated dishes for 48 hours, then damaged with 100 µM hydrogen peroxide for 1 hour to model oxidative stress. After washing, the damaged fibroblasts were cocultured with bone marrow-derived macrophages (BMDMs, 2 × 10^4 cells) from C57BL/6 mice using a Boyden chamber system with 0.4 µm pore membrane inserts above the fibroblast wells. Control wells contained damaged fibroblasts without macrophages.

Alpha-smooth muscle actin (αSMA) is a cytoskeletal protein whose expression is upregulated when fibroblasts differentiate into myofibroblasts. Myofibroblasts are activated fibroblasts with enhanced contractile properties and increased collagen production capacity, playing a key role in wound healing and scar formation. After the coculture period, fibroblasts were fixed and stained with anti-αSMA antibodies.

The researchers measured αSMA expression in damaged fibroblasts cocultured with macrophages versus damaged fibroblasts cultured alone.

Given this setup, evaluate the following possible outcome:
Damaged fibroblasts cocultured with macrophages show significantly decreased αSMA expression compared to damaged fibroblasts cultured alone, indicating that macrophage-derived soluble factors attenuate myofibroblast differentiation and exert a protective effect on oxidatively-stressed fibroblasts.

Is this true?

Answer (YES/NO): NO